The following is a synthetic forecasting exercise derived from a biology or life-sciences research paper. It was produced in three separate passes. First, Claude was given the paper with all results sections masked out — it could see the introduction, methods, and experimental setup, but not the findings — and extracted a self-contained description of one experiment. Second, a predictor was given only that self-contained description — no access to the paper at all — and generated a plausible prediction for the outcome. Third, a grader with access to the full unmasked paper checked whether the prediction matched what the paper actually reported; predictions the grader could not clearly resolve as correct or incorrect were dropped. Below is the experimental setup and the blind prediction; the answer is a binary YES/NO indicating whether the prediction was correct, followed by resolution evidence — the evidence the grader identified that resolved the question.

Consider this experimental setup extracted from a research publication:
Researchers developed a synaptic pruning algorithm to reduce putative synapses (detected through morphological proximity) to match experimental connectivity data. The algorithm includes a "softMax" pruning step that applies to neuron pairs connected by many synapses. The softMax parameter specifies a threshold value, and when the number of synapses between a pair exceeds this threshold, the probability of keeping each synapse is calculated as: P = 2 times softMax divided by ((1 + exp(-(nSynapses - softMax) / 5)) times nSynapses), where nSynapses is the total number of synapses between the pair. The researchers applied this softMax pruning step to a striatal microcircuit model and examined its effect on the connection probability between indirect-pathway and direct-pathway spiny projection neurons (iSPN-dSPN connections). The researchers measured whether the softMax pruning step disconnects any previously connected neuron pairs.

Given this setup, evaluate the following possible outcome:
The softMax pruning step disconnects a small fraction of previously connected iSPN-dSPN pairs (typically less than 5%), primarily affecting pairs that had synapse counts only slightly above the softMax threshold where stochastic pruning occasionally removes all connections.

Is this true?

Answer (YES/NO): NO